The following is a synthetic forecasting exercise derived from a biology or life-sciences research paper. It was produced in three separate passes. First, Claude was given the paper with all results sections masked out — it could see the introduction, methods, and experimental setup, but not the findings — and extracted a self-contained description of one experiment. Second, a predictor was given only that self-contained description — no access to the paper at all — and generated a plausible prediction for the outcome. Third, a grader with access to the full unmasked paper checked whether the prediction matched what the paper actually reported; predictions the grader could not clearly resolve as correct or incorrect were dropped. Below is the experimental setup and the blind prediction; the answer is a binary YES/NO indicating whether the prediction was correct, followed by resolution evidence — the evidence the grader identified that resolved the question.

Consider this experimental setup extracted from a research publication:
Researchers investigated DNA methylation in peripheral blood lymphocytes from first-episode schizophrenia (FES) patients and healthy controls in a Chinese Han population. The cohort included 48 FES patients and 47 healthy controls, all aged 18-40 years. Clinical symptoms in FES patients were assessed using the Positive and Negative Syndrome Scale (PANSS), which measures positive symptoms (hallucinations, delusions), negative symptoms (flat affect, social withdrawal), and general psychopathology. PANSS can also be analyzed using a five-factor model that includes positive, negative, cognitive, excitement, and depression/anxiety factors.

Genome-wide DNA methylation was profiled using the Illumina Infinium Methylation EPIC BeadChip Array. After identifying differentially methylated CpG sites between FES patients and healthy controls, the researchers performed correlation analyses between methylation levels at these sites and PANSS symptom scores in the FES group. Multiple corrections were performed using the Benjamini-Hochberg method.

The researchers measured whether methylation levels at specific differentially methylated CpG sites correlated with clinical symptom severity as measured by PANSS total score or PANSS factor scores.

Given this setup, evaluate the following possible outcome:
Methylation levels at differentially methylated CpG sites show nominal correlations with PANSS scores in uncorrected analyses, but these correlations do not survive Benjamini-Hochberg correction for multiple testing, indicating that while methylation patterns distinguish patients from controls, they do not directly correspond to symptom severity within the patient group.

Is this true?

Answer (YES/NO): NO